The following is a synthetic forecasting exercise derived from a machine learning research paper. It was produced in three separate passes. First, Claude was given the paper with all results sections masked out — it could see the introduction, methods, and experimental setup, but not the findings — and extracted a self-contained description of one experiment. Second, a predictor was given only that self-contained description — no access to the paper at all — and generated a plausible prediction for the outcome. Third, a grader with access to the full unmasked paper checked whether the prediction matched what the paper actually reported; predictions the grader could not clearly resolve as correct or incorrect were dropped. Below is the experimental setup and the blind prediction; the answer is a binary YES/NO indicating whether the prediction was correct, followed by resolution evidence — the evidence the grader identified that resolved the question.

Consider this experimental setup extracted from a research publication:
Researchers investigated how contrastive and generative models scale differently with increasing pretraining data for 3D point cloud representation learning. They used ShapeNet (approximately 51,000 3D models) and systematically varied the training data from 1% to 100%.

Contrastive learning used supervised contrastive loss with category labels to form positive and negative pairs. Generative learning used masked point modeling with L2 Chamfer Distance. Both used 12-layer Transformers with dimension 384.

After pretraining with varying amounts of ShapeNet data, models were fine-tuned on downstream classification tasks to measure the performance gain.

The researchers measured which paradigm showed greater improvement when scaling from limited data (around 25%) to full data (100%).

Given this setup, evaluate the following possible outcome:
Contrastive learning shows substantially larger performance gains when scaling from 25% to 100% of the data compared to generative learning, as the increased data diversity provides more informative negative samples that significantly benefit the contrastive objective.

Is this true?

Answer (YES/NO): YES